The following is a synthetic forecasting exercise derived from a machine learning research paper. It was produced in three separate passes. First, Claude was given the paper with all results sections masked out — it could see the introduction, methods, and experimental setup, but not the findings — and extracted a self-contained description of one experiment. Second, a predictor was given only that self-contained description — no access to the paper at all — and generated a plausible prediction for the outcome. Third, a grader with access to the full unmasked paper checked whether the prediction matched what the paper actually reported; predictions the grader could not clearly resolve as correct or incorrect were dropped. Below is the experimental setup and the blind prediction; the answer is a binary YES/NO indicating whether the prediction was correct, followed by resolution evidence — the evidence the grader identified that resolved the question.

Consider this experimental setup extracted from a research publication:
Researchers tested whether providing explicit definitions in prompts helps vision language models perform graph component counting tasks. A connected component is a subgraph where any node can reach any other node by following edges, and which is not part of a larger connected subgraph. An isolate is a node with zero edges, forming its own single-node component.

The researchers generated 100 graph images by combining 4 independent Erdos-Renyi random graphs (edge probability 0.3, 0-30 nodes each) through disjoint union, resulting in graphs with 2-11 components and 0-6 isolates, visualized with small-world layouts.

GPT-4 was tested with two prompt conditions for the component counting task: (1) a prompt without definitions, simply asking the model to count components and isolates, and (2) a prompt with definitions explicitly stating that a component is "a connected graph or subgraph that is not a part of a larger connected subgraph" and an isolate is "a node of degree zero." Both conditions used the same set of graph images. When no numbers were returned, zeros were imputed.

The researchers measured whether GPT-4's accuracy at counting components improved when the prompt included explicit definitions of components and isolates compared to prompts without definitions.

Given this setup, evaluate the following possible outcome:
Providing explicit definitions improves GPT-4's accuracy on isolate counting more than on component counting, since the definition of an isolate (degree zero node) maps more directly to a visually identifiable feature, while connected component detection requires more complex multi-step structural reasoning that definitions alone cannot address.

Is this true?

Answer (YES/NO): NO